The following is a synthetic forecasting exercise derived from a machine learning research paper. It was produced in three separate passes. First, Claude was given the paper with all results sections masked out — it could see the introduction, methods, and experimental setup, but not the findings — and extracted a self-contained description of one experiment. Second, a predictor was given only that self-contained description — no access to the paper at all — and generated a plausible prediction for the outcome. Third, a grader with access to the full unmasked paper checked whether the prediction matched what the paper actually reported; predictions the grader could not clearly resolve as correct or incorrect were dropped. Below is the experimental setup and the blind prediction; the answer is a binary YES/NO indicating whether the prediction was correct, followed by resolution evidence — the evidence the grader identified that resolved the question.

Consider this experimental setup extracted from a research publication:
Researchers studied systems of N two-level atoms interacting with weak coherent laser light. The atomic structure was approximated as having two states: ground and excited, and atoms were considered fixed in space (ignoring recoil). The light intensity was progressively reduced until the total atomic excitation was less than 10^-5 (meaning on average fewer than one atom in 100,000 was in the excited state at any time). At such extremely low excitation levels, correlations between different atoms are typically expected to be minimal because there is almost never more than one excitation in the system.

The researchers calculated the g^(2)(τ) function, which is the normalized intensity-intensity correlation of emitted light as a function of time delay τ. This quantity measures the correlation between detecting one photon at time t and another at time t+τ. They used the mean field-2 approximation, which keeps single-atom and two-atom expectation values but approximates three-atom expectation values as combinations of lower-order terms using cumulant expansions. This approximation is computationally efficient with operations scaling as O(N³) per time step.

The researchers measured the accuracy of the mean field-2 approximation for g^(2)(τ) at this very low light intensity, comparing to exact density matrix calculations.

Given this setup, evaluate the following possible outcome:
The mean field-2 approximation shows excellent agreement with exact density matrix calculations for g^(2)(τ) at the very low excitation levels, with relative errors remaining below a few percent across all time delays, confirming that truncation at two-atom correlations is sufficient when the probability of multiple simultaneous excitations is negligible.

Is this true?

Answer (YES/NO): NO